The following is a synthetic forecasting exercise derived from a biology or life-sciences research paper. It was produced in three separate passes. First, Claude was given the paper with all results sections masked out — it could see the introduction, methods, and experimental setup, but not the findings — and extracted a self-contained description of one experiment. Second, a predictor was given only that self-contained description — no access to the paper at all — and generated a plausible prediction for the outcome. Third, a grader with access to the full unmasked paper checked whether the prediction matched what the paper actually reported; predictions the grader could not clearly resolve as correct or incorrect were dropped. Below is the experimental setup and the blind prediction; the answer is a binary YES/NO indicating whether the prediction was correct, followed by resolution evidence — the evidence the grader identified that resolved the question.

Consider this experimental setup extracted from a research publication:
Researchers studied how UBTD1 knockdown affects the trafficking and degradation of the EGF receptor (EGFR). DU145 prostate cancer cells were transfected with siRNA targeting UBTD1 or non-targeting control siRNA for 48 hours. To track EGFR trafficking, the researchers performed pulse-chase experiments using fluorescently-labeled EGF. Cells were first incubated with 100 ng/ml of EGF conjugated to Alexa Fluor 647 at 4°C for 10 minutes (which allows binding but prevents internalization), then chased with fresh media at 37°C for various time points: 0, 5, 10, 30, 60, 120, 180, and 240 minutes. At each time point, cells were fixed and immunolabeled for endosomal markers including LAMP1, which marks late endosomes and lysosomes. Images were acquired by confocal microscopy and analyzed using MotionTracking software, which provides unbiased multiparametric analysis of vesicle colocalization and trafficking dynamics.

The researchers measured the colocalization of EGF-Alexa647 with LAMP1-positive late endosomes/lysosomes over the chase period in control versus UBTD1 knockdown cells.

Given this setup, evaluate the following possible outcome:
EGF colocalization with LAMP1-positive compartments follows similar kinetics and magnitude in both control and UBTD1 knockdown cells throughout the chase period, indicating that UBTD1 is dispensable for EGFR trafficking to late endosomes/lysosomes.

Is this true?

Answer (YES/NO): NO